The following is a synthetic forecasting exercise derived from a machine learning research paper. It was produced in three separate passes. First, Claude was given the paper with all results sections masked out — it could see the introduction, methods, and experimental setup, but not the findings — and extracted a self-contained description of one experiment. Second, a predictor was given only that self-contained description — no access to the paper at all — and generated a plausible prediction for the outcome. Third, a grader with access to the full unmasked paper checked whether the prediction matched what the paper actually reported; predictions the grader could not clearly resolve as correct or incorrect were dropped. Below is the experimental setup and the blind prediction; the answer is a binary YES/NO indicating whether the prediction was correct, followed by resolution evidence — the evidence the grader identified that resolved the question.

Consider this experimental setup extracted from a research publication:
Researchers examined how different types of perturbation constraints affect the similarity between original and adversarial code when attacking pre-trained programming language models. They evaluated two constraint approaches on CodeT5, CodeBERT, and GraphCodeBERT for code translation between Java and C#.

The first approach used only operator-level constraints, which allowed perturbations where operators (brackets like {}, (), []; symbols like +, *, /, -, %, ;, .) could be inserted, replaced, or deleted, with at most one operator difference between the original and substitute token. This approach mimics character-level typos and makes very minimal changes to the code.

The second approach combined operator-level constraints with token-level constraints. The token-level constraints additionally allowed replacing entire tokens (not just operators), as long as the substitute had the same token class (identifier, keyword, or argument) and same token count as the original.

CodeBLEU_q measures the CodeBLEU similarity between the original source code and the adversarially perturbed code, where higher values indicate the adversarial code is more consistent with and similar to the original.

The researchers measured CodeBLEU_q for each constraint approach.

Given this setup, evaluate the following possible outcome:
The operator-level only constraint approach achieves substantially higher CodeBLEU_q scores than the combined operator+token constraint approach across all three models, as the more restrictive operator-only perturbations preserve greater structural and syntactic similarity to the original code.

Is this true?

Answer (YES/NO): YES